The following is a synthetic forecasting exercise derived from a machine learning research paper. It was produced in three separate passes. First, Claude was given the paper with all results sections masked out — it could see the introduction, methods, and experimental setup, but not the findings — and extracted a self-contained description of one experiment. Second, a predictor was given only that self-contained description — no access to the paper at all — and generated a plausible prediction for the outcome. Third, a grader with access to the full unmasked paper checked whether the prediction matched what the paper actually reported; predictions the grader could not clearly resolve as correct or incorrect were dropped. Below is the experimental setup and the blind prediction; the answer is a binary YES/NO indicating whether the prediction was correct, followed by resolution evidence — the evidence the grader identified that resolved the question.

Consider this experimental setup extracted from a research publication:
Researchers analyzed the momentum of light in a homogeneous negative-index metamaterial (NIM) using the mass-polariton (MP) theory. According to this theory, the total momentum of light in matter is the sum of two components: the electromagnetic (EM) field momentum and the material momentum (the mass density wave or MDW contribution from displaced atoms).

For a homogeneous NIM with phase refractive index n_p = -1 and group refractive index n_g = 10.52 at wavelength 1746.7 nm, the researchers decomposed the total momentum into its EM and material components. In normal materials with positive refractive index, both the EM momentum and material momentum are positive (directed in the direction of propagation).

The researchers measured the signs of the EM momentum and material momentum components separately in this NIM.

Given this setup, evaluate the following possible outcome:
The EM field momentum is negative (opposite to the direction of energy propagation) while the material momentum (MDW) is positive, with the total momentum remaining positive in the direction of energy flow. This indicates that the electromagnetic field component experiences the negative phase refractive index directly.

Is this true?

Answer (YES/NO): NO